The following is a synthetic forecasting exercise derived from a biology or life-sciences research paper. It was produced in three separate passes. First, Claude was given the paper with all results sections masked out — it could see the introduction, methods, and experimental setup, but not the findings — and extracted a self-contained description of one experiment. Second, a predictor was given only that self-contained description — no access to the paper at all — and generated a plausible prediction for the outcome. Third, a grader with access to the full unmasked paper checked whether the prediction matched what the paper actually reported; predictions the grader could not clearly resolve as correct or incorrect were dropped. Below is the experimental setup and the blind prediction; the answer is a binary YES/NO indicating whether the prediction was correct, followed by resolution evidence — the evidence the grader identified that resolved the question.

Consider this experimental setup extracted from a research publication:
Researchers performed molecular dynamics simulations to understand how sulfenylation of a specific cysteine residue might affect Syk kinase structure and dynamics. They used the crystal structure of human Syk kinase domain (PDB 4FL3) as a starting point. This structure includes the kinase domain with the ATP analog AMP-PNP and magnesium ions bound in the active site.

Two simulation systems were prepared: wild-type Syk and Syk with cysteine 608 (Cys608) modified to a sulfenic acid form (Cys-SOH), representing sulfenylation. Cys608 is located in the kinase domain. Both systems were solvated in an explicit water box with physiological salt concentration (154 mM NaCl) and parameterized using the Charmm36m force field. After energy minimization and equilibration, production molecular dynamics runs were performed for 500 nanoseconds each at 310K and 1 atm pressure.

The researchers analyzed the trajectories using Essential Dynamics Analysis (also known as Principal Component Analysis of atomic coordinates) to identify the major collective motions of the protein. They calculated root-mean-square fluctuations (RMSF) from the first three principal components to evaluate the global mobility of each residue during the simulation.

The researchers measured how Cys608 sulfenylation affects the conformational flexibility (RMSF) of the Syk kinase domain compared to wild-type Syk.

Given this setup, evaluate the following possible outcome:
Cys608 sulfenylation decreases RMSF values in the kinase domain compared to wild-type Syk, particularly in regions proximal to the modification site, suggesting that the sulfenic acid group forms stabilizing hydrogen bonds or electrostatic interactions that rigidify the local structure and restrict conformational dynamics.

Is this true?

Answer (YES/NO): NO